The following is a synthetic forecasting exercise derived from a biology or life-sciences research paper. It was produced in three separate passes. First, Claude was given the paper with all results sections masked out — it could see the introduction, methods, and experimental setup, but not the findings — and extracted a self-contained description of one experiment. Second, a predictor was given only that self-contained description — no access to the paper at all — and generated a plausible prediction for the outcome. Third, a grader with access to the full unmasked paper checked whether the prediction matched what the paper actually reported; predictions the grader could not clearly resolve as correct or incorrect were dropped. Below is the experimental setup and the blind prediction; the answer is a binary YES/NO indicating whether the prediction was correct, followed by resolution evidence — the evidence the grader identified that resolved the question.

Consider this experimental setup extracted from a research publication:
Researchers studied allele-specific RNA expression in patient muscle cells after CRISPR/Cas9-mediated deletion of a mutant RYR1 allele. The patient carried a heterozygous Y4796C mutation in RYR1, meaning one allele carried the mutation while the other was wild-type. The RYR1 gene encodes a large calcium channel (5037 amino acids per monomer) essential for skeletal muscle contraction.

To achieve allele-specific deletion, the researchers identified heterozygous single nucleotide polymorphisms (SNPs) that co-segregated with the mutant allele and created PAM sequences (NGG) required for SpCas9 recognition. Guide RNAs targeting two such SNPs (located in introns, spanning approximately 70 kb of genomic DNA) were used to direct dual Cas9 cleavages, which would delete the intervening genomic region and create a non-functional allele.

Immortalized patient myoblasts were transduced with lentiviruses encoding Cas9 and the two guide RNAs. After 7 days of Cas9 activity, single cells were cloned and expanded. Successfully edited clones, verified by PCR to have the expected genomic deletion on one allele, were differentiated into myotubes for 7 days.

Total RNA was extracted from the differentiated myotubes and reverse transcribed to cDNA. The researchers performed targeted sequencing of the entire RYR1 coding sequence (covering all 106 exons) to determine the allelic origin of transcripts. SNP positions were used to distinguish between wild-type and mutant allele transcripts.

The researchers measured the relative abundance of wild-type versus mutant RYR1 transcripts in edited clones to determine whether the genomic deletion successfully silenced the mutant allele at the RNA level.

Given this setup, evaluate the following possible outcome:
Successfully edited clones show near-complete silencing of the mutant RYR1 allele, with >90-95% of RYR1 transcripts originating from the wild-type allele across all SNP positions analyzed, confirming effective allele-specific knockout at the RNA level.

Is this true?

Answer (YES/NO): NO